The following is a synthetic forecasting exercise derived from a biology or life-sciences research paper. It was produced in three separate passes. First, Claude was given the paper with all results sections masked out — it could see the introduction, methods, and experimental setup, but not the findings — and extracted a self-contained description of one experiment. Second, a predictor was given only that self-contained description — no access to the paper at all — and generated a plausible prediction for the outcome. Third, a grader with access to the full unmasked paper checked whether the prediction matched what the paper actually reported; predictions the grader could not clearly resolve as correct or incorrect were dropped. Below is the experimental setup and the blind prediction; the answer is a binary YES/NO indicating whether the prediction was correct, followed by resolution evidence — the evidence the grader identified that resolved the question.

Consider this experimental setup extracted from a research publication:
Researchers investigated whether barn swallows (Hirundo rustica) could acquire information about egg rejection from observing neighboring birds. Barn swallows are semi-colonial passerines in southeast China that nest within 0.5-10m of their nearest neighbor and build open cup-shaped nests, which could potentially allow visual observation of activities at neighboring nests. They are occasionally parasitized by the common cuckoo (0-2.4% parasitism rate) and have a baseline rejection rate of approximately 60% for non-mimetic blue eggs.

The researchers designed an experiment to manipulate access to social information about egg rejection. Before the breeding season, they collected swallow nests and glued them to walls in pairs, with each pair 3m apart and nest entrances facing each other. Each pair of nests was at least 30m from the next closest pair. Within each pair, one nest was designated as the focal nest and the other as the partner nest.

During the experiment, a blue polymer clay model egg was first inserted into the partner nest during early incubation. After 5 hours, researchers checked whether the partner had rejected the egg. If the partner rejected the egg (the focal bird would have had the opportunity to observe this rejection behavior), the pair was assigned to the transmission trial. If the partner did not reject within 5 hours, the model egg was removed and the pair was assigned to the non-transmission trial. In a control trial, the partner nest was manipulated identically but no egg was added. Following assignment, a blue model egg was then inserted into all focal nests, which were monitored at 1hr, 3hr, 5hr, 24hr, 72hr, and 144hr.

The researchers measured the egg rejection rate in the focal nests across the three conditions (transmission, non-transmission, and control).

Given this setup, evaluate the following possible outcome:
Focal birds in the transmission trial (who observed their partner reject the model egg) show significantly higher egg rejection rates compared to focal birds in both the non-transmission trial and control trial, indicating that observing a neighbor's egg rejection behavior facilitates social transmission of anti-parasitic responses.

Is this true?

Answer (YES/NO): YES